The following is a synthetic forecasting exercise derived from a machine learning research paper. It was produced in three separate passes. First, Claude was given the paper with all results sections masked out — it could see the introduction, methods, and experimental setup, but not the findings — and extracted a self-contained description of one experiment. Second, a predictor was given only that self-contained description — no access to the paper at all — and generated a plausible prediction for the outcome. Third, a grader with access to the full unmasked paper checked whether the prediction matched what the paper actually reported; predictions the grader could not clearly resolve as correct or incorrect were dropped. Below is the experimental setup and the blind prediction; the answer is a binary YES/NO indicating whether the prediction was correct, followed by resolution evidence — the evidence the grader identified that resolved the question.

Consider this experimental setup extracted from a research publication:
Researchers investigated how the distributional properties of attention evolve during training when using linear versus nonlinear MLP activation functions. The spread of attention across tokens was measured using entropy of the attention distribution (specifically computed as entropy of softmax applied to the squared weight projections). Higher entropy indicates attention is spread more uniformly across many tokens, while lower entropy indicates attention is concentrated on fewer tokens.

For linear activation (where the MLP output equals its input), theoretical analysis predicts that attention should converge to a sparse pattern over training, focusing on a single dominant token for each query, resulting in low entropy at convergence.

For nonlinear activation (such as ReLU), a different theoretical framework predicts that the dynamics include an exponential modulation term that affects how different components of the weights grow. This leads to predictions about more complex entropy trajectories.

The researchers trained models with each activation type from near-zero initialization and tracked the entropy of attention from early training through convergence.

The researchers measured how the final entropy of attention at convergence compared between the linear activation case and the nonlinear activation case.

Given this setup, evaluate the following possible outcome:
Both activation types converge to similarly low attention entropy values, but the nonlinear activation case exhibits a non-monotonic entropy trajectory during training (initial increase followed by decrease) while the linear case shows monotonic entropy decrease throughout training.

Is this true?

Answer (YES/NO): NO